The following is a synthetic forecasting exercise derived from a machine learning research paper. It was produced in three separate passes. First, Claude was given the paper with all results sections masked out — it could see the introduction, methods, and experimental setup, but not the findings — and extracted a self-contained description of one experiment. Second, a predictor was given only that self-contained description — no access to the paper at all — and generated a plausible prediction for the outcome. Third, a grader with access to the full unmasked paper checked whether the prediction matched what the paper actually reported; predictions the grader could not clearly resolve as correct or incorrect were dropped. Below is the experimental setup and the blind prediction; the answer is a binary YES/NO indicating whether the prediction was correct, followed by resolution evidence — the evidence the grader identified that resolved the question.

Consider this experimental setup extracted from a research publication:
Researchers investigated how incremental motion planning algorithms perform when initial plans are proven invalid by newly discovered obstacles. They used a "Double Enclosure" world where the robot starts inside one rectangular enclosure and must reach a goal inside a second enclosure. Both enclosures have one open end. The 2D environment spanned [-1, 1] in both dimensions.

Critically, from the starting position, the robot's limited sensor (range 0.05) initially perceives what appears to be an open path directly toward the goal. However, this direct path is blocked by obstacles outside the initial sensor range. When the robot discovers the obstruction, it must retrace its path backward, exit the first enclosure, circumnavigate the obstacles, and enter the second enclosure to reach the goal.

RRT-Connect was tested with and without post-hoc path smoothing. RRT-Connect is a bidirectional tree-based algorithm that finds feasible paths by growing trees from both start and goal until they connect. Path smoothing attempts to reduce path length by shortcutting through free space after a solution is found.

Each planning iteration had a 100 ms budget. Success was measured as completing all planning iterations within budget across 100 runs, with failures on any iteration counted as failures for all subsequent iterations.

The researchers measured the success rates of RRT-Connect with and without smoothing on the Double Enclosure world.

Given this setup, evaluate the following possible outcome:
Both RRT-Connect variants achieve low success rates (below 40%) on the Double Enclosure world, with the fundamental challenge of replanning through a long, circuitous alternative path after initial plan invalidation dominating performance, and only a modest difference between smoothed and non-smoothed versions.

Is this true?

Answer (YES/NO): NO